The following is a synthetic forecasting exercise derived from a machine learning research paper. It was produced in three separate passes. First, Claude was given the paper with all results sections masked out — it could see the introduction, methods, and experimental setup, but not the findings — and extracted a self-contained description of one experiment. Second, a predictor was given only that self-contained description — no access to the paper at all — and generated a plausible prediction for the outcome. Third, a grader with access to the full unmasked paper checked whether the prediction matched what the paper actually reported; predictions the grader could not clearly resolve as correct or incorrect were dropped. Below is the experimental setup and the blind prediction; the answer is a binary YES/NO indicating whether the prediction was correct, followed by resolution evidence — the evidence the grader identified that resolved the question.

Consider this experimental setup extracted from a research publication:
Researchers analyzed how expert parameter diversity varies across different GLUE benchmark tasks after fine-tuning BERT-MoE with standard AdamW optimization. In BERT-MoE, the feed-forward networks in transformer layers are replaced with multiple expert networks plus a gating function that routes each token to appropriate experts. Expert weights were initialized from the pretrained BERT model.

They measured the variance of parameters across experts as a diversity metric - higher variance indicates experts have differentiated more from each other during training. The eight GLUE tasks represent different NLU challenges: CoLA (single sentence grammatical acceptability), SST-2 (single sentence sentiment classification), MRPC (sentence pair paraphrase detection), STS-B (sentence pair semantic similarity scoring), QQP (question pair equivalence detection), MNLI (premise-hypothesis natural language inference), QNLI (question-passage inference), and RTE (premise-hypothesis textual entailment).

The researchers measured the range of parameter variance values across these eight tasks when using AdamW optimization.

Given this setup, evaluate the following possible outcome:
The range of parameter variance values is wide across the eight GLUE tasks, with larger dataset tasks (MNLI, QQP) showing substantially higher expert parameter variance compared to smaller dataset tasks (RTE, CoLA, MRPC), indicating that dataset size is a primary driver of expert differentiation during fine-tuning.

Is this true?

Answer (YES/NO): NO